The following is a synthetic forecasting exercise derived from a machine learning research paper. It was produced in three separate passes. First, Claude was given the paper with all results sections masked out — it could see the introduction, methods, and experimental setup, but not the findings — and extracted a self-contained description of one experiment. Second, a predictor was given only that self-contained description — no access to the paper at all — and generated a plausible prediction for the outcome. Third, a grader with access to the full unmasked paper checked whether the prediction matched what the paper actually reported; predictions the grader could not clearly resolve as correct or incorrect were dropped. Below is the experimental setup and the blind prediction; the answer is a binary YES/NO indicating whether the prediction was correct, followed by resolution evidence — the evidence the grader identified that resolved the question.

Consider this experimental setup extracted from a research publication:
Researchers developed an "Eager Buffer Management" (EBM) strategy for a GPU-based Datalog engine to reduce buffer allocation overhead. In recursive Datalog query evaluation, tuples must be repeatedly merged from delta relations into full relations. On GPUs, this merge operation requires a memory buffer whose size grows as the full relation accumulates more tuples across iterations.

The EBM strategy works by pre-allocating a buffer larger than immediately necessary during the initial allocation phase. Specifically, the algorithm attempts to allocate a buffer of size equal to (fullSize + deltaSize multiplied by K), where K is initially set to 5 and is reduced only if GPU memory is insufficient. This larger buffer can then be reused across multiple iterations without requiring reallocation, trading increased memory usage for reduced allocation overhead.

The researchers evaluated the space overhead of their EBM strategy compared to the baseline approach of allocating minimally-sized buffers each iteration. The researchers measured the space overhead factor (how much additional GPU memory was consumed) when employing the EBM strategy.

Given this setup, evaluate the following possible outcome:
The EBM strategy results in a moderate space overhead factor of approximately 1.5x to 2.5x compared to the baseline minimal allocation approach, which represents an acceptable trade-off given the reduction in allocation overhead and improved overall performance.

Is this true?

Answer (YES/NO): NO